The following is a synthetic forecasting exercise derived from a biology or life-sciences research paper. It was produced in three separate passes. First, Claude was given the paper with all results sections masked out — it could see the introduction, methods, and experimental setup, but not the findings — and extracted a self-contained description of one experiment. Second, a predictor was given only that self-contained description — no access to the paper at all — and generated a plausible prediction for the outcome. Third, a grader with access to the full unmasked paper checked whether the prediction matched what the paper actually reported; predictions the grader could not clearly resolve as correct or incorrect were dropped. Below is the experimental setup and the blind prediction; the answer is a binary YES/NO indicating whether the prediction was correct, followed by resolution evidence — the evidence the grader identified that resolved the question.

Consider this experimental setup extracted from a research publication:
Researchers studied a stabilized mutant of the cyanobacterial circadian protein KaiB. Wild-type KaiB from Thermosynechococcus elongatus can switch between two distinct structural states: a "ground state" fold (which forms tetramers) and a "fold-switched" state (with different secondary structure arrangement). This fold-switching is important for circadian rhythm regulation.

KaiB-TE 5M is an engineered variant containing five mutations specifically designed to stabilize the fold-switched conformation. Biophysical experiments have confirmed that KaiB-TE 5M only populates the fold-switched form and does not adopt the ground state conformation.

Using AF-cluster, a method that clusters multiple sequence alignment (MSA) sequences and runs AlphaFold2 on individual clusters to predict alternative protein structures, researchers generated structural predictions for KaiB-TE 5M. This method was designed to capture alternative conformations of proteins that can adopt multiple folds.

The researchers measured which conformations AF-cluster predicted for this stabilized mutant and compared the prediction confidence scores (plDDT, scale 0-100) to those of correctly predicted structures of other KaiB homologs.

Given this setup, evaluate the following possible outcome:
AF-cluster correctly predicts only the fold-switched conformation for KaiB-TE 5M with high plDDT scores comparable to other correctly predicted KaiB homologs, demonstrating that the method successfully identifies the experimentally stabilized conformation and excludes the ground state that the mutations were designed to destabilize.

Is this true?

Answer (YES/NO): NO